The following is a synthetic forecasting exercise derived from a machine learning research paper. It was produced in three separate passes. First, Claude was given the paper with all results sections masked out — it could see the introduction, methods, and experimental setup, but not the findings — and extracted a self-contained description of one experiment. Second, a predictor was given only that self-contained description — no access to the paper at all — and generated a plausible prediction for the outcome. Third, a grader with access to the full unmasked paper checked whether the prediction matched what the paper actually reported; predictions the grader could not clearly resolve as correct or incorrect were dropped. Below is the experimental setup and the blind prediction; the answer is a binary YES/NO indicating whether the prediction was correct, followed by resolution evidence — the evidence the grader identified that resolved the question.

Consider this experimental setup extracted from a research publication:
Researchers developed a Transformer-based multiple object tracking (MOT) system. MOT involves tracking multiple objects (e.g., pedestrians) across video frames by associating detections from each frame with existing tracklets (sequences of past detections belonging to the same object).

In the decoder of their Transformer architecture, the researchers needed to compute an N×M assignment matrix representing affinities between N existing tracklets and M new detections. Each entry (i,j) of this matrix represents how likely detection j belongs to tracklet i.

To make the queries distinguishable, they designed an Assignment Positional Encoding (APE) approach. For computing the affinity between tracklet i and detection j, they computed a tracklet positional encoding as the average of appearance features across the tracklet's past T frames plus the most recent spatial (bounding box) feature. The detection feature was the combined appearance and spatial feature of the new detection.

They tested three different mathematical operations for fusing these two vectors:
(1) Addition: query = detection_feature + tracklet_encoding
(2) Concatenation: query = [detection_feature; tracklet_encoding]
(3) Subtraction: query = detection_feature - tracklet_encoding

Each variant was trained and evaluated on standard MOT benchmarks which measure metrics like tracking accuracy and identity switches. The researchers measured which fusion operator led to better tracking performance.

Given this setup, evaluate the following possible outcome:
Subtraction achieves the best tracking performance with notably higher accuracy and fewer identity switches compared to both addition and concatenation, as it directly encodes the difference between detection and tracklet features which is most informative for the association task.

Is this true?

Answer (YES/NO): YES